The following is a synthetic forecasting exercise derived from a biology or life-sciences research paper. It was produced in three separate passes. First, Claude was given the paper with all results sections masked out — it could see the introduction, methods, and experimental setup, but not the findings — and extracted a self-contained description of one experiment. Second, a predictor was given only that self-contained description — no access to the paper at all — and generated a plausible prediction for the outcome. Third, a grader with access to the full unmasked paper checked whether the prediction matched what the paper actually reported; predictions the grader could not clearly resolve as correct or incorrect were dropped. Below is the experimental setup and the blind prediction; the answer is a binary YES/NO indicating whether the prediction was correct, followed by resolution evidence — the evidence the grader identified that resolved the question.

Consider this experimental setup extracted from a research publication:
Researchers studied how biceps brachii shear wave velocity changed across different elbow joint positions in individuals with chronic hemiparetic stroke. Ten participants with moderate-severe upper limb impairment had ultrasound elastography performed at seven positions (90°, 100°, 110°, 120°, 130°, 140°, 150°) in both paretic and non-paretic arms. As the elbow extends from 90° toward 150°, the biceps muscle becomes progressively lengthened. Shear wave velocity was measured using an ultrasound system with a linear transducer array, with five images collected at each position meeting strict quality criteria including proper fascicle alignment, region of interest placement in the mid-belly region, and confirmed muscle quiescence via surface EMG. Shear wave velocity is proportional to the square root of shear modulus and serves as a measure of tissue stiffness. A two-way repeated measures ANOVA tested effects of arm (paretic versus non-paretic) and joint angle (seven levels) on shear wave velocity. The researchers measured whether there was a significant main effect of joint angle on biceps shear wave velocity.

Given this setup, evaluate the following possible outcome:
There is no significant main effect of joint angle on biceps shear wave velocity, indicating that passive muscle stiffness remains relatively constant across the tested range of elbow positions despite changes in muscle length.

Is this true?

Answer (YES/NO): NO